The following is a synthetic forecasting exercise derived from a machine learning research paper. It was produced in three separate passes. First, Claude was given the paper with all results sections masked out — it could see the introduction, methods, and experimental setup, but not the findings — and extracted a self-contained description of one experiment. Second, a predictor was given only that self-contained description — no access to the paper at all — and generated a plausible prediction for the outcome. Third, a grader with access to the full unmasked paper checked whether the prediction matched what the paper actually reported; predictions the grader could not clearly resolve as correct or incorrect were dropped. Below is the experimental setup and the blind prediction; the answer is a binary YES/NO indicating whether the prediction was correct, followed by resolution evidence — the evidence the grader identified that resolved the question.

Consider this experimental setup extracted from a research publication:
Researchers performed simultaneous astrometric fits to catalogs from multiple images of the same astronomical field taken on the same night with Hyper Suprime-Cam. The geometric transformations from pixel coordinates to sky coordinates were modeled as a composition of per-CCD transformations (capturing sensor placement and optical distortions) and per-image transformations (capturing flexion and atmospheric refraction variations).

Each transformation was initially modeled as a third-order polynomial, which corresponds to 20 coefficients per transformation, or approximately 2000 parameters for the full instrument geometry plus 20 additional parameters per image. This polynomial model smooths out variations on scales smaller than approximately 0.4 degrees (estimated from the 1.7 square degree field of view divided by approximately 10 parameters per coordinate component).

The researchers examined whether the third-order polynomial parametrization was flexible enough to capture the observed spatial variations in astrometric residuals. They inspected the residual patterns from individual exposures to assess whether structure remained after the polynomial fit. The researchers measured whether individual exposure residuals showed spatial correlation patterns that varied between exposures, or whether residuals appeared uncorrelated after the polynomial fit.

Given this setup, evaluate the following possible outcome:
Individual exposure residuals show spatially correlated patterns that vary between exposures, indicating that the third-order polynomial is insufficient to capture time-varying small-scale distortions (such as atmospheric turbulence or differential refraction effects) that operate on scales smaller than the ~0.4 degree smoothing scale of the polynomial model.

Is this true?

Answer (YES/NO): YES